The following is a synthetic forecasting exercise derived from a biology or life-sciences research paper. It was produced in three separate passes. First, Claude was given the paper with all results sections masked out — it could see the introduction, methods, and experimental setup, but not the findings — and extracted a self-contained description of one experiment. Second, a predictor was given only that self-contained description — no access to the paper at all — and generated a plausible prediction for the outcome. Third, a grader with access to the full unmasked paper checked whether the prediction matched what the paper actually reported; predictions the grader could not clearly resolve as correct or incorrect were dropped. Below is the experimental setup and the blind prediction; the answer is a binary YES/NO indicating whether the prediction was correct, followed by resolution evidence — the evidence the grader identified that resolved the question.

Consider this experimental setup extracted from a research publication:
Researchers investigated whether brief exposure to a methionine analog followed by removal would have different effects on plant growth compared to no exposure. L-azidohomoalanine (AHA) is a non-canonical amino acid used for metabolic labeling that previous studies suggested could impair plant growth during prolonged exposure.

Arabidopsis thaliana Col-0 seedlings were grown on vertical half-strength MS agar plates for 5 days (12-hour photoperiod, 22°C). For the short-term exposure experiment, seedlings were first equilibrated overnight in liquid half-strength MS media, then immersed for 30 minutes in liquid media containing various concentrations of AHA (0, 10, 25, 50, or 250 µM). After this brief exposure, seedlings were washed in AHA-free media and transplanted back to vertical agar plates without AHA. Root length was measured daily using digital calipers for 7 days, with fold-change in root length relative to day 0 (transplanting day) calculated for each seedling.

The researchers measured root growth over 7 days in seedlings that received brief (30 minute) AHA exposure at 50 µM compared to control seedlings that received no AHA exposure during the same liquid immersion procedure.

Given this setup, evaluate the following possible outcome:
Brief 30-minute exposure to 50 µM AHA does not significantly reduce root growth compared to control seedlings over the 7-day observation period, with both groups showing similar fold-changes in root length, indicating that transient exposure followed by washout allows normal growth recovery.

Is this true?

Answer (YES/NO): YES